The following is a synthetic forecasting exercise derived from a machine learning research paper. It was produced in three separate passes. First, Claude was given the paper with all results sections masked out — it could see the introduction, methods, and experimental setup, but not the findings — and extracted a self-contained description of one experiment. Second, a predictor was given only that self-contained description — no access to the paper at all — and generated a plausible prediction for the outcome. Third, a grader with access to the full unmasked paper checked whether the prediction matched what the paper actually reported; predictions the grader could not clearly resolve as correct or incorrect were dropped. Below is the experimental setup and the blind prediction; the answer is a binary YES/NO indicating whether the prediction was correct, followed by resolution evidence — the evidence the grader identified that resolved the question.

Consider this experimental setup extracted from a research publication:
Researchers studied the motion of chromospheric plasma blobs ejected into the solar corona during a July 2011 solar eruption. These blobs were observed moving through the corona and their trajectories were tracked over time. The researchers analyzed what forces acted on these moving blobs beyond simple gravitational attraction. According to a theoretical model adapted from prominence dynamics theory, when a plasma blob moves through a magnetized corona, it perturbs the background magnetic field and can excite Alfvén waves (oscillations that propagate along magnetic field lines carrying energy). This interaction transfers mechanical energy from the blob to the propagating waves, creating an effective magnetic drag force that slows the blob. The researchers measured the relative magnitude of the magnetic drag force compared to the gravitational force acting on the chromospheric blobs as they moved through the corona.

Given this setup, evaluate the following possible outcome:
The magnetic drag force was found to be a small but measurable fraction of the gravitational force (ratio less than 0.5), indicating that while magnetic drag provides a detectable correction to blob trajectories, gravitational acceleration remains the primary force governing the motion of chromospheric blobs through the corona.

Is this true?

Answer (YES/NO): NO